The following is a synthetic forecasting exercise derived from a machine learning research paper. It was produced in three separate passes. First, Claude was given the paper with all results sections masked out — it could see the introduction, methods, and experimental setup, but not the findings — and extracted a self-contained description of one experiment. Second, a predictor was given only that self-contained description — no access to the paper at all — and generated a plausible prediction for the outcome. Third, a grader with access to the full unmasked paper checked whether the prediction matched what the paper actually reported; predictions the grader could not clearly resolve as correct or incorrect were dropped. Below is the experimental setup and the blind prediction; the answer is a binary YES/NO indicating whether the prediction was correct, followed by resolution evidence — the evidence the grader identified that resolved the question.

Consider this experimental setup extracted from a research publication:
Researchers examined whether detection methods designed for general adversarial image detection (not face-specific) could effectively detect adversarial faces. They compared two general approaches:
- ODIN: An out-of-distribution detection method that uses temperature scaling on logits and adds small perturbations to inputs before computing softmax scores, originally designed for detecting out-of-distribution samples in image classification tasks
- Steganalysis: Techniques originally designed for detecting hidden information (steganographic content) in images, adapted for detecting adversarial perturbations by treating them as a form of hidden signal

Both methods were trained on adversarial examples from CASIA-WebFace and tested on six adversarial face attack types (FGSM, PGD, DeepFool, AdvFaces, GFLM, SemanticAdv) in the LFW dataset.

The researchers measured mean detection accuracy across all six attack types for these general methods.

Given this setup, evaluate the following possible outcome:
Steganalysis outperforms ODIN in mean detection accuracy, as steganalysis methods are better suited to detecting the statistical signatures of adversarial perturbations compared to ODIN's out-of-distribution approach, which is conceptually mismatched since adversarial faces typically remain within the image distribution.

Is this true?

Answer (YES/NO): NO